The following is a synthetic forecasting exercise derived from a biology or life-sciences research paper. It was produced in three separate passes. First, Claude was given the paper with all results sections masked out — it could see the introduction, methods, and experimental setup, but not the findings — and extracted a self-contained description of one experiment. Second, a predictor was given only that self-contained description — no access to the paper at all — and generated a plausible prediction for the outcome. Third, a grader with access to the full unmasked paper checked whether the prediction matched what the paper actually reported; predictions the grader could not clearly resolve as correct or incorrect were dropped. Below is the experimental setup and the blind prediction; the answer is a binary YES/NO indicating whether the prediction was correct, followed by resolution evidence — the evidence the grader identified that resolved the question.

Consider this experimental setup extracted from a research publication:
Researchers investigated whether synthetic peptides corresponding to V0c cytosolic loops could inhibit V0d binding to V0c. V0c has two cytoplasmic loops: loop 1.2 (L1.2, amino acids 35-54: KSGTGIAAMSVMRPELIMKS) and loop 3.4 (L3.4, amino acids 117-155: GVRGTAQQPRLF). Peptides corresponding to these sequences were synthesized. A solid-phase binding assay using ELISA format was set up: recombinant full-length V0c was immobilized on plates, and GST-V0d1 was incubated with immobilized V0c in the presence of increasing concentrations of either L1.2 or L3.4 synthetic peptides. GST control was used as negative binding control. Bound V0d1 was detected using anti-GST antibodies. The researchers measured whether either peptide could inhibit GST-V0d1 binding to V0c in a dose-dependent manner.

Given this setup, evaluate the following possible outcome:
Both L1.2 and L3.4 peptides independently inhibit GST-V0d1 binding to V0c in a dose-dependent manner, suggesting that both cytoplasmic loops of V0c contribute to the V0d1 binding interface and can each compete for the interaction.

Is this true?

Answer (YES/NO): NO